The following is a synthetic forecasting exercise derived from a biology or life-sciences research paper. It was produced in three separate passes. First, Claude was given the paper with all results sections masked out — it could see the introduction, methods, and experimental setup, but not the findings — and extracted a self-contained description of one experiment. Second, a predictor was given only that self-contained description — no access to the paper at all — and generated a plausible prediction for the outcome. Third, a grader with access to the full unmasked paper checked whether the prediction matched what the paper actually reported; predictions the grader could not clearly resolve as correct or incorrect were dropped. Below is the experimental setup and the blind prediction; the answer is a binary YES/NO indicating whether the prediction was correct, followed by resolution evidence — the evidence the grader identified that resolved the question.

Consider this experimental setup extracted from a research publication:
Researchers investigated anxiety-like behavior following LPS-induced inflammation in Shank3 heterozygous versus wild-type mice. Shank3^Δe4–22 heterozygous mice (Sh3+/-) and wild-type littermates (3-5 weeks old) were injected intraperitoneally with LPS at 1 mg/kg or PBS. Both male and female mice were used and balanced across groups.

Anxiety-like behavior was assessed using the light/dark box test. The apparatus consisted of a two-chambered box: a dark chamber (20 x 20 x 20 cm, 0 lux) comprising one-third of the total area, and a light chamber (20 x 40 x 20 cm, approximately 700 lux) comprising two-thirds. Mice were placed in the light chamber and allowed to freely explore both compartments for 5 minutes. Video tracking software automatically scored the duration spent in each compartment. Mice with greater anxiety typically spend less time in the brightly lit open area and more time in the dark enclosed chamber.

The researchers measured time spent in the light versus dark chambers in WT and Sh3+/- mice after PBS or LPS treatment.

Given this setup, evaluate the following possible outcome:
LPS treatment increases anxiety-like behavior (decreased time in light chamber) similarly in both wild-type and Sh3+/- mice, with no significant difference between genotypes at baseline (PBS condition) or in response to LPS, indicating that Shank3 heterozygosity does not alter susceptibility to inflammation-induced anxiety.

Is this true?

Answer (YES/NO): NO